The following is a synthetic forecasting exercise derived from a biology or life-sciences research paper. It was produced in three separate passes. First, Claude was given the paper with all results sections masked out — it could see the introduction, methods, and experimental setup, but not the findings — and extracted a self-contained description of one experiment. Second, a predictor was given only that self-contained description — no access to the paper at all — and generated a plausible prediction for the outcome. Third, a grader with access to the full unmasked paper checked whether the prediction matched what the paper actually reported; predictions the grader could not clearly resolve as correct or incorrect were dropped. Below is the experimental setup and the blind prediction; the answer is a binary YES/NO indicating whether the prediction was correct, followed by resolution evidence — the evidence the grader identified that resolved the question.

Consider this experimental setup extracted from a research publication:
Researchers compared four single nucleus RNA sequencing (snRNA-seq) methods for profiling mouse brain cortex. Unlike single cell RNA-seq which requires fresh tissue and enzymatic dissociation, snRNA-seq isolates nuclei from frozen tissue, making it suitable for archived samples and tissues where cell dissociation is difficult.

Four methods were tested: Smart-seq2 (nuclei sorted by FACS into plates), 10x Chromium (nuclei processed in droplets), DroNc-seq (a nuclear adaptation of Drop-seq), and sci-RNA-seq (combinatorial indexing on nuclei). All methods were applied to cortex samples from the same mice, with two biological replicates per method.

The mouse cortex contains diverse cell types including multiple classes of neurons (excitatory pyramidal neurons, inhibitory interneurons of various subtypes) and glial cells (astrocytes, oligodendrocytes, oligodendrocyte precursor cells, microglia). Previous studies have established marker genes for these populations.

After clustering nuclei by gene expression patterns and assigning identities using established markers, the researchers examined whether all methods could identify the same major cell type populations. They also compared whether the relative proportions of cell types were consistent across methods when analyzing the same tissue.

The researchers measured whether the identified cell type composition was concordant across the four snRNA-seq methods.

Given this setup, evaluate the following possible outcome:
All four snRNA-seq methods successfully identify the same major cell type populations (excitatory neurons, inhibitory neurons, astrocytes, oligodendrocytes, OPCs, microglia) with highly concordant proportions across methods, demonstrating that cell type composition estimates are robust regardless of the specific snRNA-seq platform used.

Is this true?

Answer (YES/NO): NO